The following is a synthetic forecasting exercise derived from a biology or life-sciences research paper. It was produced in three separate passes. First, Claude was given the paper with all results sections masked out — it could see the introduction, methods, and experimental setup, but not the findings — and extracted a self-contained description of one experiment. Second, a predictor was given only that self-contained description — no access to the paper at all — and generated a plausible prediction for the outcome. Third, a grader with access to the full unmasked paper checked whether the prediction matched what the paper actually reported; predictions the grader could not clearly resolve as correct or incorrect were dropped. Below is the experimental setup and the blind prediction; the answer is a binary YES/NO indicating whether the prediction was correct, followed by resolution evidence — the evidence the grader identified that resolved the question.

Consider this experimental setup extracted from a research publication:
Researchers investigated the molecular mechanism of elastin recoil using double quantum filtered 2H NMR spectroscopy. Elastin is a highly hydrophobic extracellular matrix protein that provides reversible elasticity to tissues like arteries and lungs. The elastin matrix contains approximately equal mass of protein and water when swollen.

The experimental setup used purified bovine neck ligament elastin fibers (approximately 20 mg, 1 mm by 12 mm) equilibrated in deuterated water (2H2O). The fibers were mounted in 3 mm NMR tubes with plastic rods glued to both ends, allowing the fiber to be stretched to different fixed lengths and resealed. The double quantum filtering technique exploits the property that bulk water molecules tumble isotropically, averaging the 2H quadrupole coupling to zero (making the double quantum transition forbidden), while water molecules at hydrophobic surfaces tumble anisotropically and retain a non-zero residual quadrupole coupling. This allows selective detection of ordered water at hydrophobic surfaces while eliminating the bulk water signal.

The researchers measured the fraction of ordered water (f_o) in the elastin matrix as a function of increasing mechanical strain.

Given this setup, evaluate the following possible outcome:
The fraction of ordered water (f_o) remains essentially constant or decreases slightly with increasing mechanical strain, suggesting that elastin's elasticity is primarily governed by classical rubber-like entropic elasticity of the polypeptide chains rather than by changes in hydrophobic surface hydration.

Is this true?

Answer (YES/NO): NO